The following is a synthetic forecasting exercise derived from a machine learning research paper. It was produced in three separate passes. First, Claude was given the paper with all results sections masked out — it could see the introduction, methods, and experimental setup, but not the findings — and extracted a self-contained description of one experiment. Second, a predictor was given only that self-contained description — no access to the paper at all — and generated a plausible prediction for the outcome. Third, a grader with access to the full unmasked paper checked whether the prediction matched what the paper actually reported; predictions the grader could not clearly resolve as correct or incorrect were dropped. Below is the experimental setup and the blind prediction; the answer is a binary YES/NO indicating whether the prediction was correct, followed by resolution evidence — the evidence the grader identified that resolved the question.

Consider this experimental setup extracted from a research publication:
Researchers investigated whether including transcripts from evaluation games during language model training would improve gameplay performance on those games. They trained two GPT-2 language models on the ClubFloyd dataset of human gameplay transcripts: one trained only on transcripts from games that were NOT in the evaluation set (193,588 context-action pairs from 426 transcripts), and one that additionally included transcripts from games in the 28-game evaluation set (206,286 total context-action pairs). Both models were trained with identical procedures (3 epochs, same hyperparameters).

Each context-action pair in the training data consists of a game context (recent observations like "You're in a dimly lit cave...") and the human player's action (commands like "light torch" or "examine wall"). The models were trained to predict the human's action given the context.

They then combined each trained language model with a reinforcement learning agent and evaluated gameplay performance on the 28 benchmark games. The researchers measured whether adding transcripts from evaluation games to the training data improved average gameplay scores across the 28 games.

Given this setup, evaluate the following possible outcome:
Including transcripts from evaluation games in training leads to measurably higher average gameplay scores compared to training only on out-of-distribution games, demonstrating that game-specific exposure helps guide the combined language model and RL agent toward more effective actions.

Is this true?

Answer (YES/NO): NO